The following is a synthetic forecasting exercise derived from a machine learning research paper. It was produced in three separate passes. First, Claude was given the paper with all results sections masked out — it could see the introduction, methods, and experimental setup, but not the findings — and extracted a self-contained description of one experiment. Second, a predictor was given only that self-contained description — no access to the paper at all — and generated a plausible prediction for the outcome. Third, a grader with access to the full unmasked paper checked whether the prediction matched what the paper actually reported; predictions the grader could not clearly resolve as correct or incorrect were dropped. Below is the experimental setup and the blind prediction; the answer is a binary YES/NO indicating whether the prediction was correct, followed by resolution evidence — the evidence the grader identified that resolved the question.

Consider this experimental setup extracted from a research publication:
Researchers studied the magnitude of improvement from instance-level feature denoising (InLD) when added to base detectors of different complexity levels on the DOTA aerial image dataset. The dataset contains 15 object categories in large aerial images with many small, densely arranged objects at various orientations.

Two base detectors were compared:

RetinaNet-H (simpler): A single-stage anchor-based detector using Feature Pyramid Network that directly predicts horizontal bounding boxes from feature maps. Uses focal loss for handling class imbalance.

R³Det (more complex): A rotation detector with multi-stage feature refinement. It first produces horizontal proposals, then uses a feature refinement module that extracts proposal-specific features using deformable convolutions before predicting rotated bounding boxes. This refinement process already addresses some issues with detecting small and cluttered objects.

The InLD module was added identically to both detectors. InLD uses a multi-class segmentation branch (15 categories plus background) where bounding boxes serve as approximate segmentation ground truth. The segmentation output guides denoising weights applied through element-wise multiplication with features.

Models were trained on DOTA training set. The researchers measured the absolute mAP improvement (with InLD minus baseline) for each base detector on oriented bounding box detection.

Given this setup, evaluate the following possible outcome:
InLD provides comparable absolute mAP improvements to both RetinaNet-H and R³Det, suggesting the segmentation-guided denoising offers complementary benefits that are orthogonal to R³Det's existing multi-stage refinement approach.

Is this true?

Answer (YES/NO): NO